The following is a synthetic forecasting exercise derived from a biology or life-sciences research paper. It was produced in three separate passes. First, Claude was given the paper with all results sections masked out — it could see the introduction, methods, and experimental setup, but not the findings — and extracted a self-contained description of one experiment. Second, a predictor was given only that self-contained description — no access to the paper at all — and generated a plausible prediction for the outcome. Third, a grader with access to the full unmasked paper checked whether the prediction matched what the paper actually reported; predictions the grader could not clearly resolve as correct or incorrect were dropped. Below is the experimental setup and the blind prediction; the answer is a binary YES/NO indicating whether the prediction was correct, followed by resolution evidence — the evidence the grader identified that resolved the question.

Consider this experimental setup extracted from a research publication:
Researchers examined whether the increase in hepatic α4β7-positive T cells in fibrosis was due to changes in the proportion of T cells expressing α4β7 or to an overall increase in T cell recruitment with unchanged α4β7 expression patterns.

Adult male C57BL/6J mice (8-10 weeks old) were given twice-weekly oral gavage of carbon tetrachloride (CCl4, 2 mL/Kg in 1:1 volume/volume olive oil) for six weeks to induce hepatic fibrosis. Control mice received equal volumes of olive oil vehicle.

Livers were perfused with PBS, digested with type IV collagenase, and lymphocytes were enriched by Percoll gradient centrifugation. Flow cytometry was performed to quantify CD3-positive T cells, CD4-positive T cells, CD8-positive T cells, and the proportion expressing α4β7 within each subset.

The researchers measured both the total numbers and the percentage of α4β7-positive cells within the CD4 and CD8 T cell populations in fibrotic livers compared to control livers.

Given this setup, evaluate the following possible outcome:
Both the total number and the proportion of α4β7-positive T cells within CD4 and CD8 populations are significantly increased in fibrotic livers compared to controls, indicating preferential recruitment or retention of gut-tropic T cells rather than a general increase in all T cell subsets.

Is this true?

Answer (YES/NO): YES